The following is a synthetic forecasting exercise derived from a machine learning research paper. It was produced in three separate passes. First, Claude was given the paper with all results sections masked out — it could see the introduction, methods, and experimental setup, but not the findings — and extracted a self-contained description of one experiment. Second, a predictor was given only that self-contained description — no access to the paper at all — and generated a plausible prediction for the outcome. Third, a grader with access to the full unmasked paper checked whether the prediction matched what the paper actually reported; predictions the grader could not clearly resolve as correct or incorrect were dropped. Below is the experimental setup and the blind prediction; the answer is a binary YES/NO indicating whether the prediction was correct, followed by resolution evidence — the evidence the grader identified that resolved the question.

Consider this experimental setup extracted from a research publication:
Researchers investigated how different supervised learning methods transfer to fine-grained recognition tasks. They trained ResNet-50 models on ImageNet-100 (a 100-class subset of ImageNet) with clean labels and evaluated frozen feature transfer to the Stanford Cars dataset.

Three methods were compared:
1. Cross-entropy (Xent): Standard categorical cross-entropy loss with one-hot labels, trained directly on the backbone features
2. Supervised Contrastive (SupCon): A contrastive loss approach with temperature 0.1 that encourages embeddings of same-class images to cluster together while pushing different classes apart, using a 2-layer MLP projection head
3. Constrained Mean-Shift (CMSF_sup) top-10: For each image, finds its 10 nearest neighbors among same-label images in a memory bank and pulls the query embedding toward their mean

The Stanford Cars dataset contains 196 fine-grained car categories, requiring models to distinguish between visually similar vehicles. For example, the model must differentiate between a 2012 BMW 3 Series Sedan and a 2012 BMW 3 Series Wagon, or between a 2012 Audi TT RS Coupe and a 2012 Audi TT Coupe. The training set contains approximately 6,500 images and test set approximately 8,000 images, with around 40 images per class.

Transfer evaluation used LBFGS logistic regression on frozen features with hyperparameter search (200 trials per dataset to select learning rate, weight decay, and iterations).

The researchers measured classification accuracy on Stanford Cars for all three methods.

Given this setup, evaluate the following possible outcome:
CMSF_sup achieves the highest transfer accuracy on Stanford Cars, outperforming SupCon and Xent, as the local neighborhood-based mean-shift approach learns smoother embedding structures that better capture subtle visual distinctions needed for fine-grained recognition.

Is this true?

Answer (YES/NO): YES